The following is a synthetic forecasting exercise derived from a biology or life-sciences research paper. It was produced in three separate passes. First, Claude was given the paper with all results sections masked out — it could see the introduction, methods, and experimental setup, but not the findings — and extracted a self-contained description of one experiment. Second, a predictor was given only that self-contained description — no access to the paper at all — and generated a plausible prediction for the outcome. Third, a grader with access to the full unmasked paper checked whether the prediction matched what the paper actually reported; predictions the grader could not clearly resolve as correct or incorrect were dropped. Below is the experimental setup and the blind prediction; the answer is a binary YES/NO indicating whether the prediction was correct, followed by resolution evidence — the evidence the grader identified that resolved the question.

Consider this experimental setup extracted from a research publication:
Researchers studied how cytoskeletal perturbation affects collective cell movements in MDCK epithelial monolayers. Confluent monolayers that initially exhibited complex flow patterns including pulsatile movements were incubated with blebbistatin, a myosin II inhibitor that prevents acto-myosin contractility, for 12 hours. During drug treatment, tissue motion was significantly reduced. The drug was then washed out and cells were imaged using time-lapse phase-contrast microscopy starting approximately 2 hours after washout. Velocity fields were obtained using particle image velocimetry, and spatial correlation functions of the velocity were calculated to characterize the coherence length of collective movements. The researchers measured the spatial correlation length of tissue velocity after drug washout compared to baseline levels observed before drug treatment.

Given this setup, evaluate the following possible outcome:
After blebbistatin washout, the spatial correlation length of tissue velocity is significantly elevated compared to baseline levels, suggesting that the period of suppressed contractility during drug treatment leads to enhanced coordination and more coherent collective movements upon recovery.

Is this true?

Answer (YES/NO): YES